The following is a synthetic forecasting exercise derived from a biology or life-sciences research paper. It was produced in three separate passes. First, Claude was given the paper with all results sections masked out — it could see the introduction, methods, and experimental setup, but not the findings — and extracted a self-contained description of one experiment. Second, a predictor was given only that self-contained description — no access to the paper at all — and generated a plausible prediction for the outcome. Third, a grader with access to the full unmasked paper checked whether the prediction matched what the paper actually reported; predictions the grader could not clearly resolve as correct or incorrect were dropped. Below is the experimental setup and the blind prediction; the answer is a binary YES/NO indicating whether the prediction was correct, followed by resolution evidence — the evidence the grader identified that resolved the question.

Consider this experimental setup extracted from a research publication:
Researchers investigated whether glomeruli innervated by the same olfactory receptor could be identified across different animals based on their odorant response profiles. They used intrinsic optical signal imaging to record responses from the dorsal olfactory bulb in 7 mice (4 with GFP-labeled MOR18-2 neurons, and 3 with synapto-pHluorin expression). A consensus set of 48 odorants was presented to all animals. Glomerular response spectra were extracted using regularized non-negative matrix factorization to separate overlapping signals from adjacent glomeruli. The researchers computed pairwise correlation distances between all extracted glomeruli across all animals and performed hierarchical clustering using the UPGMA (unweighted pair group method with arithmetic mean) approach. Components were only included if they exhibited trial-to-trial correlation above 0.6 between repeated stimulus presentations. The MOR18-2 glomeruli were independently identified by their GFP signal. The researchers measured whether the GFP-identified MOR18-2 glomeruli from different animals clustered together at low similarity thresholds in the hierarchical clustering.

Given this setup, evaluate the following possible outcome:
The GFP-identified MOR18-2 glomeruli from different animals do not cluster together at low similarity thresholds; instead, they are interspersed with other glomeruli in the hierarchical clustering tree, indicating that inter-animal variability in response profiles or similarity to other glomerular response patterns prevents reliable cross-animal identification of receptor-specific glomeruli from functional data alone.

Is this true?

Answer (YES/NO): NO